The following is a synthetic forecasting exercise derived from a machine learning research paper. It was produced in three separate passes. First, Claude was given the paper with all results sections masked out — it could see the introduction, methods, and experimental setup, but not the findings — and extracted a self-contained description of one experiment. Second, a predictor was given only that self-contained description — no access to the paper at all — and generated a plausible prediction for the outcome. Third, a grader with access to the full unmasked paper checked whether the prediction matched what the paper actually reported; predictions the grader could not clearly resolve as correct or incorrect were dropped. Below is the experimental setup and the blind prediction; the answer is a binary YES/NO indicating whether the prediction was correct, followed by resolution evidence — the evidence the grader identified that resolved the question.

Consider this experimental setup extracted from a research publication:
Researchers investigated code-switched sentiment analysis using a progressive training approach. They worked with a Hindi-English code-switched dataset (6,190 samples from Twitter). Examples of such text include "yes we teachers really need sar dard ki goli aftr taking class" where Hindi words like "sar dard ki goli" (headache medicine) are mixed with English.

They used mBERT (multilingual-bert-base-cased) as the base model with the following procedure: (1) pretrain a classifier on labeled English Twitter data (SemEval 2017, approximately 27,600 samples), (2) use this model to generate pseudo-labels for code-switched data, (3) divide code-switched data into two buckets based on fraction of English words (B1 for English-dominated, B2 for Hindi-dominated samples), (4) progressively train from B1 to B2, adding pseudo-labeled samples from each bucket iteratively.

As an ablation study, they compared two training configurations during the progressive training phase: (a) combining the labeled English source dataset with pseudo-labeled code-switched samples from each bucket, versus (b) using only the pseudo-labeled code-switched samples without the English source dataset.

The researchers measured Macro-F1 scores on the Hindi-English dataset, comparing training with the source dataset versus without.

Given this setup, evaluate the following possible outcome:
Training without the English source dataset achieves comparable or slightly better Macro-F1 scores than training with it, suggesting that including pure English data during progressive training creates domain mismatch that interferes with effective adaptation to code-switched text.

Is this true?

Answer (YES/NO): NO